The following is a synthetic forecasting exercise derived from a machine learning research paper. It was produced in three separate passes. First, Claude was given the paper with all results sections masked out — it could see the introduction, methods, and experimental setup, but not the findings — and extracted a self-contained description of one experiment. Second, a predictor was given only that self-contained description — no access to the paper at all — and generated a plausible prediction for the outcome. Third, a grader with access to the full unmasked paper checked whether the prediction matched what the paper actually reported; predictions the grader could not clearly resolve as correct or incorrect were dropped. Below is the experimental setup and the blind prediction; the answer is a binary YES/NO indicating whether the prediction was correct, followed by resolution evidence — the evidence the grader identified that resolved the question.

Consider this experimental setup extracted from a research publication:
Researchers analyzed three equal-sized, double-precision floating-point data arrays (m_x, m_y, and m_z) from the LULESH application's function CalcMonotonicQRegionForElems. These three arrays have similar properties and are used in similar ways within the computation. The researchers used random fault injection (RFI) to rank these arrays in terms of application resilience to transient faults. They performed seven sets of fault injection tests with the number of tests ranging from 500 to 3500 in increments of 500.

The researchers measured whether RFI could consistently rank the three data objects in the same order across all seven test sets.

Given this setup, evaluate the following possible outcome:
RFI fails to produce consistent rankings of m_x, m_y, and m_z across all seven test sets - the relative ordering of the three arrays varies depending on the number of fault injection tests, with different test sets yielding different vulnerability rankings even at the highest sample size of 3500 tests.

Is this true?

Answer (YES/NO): YES